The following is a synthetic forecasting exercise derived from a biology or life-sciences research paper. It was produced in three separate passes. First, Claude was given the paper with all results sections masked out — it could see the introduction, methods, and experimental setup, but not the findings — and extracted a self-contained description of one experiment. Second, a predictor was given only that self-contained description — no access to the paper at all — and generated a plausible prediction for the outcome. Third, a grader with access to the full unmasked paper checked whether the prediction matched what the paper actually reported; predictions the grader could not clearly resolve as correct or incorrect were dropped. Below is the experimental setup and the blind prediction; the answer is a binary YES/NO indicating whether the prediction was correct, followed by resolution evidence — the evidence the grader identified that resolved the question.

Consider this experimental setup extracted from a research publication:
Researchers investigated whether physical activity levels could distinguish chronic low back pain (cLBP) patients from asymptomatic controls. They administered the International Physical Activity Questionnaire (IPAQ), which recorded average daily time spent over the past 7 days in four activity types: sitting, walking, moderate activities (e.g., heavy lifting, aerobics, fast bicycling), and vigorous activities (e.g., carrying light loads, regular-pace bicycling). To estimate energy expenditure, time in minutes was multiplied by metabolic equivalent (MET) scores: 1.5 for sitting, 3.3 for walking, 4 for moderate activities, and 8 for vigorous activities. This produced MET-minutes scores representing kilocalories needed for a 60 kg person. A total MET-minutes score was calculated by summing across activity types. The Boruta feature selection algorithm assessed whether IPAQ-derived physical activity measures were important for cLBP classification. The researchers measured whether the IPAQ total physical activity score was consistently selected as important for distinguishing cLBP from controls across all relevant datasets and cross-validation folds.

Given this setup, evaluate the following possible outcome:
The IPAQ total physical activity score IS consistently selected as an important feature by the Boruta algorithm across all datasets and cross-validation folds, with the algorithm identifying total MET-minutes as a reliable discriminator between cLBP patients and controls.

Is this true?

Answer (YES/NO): NO